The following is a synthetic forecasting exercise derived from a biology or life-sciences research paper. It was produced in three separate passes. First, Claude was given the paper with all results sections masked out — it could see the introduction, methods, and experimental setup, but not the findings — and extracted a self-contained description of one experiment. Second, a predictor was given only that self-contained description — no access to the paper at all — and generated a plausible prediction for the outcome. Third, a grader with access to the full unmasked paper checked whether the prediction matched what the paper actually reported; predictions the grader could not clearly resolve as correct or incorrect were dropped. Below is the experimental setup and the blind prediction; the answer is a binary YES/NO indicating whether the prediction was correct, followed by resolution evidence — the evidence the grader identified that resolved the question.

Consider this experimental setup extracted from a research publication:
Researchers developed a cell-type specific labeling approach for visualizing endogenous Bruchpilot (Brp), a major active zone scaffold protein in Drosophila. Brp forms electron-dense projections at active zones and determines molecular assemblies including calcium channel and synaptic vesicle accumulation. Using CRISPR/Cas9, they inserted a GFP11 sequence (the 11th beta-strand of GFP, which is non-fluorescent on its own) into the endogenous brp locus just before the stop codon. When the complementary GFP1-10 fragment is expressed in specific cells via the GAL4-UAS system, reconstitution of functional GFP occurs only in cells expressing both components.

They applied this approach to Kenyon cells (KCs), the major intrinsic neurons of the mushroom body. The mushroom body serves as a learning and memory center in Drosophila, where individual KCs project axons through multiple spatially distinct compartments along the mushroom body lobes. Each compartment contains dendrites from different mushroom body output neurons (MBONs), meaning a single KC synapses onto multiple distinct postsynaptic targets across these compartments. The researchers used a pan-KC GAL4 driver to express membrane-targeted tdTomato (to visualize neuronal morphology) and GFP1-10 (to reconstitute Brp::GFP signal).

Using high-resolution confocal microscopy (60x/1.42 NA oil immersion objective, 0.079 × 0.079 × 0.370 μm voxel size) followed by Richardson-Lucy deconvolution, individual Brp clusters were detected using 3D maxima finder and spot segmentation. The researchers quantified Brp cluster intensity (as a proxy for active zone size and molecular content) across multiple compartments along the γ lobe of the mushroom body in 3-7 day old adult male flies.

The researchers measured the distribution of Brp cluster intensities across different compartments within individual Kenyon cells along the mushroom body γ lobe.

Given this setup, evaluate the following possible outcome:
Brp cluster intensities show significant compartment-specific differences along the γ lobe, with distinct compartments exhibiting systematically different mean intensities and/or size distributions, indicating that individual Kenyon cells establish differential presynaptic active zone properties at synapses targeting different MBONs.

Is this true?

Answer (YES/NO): YES